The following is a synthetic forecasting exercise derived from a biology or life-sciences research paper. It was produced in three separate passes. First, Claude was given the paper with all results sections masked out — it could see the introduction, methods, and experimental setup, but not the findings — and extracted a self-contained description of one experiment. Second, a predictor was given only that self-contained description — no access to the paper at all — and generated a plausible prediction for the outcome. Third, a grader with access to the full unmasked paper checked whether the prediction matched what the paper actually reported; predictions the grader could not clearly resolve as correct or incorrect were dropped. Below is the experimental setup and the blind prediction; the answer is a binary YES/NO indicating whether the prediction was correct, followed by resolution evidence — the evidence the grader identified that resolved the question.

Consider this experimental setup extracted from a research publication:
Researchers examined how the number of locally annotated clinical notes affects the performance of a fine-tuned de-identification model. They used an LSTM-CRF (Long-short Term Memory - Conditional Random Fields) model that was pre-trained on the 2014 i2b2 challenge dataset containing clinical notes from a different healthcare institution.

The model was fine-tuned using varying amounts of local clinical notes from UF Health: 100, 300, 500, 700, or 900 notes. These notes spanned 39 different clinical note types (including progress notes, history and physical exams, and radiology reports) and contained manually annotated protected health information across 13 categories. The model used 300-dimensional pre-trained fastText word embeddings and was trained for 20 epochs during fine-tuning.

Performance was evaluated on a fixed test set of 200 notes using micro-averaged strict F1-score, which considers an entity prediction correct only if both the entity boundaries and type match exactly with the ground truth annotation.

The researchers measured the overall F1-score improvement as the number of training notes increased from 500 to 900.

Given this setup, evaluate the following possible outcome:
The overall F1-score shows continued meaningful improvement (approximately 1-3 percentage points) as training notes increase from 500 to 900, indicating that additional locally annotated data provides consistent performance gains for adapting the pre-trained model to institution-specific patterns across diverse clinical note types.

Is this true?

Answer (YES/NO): NO